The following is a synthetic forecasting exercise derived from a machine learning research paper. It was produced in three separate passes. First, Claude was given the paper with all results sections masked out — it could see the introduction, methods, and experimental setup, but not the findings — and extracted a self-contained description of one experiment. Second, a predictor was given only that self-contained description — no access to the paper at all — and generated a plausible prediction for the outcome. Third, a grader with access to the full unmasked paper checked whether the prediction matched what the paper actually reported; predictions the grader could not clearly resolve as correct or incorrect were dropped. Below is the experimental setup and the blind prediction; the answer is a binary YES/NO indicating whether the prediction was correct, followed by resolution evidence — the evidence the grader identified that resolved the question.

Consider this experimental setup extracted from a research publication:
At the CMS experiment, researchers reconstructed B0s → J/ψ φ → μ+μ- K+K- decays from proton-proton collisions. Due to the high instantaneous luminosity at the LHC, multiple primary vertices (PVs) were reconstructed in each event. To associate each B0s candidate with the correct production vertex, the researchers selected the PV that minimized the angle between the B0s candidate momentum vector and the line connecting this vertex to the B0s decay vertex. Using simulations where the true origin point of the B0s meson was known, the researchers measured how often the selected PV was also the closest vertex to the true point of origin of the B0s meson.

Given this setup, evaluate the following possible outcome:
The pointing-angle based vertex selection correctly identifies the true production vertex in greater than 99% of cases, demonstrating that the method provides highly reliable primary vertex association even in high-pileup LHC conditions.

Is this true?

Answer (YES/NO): NO